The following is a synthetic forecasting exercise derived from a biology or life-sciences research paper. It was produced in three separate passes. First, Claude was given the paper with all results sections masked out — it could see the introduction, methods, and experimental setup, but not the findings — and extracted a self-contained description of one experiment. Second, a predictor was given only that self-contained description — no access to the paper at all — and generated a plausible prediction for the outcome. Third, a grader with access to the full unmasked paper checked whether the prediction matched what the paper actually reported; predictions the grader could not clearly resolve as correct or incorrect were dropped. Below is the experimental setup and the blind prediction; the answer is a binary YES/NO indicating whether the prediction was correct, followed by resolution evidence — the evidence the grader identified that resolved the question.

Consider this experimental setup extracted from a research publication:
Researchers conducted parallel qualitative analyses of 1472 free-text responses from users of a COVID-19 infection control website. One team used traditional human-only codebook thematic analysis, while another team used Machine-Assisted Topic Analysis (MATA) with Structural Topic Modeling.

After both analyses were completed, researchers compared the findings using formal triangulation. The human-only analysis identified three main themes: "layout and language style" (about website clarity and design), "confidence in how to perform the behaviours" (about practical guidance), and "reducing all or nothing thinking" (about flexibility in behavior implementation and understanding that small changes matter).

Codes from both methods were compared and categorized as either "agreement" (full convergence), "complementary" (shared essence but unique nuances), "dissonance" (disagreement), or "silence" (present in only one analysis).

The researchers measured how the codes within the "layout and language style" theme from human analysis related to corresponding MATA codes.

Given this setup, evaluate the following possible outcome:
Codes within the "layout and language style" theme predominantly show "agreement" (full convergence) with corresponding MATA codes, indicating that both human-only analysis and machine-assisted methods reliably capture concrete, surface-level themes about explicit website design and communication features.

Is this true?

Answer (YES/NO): YES